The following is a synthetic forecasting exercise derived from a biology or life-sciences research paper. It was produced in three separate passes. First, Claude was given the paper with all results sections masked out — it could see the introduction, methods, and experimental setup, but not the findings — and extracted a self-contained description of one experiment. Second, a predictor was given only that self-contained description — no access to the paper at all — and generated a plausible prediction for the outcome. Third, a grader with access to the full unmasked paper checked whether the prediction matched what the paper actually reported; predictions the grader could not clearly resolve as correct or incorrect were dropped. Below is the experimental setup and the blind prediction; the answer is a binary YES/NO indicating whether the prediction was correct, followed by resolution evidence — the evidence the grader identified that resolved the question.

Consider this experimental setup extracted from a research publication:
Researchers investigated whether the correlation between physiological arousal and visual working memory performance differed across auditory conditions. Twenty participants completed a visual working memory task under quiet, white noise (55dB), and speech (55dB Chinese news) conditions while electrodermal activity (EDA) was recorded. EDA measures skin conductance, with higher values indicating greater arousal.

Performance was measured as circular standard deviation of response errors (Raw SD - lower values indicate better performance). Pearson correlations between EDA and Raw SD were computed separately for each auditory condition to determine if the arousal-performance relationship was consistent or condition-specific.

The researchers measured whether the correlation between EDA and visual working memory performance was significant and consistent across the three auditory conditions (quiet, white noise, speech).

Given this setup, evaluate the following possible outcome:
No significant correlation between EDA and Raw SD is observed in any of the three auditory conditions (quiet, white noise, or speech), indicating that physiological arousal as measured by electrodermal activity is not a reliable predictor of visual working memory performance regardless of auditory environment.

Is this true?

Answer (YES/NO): NO